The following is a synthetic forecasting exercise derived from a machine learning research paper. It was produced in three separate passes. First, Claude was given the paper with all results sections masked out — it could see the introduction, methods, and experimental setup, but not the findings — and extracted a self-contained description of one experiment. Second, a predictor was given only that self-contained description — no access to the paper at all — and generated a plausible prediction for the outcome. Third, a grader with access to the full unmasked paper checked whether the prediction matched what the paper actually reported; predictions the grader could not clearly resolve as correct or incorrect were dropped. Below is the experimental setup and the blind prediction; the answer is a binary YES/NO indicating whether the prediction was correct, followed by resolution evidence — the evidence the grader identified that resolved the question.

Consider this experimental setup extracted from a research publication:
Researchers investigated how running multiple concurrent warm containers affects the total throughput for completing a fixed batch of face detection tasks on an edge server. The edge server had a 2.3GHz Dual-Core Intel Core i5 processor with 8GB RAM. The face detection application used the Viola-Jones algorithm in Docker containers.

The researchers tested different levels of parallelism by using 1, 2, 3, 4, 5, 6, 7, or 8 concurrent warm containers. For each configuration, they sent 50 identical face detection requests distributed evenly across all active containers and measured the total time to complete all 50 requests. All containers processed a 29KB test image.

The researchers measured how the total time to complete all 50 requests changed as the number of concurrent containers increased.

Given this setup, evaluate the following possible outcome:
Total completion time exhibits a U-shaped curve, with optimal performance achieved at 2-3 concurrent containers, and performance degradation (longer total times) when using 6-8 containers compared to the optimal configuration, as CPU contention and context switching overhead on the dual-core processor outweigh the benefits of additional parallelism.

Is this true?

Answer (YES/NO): NO